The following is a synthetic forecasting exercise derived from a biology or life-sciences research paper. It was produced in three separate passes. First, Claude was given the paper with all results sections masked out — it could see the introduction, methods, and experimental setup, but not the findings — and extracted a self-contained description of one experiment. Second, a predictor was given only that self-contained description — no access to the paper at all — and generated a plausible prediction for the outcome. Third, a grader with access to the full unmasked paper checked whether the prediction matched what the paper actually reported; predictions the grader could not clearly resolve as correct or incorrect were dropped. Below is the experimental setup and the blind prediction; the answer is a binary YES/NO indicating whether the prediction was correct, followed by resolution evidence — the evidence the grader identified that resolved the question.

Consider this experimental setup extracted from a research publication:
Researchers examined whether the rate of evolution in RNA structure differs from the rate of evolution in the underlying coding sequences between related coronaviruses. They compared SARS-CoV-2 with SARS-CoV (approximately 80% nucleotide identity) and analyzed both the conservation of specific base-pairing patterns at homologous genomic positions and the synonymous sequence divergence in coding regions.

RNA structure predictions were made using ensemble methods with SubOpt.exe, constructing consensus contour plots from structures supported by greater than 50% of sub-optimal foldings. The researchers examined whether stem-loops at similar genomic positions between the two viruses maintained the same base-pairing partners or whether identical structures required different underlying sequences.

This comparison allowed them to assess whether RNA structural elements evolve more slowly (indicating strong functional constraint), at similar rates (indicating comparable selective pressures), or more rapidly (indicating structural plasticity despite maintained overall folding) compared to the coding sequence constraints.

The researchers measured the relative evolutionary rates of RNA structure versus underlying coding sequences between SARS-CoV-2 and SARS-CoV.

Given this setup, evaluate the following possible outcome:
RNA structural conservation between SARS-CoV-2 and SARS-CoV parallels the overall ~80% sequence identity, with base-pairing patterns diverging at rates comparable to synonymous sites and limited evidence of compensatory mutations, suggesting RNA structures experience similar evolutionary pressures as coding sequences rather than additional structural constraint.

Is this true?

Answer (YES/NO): NO